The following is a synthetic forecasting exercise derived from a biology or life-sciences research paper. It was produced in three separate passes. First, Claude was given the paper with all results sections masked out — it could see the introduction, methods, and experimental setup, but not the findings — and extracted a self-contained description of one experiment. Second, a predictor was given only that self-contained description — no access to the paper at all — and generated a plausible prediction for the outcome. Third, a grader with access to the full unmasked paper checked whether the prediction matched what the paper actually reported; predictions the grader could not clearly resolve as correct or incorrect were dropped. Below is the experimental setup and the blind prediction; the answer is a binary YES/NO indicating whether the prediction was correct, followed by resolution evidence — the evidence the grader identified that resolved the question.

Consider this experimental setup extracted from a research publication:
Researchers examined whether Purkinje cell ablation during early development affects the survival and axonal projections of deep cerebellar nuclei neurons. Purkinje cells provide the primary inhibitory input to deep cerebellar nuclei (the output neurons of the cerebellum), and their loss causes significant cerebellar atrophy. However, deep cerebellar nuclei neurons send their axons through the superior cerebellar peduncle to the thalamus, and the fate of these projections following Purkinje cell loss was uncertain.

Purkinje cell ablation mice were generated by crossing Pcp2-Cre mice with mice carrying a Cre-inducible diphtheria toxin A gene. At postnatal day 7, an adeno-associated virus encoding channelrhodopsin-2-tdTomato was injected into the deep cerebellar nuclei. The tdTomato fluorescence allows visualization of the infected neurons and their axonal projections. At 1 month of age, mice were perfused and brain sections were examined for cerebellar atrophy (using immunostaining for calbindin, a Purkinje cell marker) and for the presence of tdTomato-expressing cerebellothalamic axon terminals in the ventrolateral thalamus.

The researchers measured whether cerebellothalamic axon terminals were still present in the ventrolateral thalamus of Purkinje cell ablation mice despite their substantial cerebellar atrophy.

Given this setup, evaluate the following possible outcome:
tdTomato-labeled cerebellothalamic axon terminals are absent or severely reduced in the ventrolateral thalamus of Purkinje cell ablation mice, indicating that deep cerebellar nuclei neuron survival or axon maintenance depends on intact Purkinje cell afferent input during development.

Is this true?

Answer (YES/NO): NO